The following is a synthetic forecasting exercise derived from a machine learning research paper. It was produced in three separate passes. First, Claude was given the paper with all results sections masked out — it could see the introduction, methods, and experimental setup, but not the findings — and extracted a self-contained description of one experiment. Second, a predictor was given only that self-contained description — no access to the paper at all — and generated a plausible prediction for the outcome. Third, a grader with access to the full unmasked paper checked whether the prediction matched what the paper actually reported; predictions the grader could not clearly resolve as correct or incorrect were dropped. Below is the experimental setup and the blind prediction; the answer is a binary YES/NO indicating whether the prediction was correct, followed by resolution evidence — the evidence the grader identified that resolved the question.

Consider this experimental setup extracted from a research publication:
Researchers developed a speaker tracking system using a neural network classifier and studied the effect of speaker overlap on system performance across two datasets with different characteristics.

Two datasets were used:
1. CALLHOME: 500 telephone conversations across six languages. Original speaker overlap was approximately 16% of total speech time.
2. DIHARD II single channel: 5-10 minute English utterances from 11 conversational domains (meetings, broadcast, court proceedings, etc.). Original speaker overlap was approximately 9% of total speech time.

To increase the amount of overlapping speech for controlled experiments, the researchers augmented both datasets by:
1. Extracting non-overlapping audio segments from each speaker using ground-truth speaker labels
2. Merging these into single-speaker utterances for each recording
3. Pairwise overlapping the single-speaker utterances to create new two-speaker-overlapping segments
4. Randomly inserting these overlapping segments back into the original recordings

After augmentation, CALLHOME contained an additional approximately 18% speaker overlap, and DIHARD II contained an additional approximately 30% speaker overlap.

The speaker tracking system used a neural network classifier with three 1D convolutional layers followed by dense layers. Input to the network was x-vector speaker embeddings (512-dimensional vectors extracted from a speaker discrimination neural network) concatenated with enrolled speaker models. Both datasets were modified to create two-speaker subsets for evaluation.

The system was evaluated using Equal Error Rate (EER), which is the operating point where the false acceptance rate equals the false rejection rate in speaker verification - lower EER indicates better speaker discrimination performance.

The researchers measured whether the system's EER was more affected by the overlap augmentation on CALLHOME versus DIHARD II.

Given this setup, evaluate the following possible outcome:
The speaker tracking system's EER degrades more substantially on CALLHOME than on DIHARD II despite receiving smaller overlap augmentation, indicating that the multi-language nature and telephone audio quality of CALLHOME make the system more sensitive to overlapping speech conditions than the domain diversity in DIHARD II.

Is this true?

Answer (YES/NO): NO